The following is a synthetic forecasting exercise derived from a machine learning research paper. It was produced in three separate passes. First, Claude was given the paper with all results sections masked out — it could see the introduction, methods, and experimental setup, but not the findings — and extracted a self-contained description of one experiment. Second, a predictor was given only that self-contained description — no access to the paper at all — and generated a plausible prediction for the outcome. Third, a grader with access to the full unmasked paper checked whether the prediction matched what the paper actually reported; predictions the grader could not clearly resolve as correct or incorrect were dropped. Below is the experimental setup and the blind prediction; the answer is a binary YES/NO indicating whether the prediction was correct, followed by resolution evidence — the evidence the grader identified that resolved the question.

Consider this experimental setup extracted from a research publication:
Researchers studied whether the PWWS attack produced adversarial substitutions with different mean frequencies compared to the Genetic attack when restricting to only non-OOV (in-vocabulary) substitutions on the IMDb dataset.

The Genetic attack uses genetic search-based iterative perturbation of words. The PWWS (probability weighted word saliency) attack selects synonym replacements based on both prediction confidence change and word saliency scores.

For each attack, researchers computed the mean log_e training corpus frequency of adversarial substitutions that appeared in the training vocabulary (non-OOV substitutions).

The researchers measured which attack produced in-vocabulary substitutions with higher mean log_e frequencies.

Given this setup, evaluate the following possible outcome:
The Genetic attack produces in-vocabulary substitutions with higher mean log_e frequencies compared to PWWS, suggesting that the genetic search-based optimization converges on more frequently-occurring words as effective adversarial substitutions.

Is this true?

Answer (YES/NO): NO